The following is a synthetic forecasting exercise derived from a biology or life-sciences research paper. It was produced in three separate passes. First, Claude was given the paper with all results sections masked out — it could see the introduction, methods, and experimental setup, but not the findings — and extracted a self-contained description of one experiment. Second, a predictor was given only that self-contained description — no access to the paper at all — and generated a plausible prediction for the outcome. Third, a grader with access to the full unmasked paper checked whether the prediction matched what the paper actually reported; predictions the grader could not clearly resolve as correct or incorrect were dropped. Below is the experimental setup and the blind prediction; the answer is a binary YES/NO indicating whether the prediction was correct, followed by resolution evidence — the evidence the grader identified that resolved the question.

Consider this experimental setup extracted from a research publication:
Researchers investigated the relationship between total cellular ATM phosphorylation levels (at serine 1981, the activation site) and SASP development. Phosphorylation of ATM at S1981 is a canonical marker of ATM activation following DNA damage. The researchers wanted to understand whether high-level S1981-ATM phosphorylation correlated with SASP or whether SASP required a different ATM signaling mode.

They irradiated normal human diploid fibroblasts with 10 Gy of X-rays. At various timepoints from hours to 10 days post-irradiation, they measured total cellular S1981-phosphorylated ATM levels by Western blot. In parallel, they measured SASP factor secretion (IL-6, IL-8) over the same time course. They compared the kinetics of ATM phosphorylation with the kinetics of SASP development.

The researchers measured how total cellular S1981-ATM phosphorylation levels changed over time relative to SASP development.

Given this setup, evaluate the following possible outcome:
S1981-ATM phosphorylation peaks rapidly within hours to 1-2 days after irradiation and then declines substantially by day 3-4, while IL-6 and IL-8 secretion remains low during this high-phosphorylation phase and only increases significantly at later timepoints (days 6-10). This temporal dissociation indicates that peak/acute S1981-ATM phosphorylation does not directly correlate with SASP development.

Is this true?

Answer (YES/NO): YES